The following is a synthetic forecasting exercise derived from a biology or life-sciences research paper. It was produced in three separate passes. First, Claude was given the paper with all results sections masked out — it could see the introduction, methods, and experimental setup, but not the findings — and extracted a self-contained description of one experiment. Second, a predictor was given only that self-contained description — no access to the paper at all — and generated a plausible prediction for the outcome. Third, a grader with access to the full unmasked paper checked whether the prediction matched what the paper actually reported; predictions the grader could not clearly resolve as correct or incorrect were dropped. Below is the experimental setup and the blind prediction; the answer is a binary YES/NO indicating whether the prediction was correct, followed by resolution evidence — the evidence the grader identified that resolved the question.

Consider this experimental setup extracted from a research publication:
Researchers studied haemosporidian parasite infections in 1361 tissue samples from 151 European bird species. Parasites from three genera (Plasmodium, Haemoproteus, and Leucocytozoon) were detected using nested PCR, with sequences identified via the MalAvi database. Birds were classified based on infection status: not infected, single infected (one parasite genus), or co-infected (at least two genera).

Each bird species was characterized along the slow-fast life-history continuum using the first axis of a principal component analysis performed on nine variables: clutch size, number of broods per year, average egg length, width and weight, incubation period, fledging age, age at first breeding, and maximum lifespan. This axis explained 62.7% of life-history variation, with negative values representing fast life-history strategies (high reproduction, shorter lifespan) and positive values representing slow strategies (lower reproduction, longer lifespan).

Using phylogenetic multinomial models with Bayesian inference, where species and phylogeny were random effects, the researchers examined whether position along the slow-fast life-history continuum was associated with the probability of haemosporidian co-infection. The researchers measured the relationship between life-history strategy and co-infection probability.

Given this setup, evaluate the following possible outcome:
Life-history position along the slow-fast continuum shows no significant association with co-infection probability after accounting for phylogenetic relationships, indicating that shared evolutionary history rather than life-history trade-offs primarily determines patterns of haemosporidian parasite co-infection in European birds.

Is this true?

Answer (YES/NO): NO